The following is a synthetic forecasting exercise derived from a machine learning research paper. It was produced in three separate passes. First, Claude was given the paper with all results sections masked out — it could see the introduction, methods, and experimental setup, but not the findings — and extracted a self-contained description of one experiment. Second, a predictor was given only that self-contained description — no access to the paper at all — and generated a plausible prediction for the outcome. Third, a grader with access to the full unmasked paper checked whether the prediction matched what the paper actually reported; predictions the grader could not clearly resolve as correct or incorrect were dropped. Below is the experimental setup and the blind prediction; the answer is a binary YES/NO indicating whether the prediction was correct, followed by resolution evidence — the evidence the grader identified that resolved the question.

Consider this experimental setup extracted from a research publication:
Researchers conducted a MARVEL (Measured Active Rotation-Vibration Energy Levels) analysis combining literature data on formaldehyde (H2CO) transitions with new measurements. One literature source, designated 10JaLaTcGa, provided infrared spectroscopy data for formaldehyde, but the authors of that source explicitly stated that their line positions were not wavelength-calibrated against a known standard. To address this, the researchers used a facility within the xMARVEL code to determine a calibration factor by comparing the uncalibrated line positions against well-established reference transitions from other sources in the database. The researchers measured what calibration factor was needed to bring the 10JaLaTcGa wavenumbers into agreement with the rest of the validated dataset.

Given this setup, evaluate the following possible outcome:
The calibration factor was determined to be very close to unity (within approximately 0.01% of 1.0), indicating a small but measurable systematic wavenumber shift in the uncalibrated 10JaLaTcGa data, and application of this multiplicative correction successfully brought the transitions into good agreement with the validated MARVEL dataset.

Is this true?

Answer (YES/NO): YES